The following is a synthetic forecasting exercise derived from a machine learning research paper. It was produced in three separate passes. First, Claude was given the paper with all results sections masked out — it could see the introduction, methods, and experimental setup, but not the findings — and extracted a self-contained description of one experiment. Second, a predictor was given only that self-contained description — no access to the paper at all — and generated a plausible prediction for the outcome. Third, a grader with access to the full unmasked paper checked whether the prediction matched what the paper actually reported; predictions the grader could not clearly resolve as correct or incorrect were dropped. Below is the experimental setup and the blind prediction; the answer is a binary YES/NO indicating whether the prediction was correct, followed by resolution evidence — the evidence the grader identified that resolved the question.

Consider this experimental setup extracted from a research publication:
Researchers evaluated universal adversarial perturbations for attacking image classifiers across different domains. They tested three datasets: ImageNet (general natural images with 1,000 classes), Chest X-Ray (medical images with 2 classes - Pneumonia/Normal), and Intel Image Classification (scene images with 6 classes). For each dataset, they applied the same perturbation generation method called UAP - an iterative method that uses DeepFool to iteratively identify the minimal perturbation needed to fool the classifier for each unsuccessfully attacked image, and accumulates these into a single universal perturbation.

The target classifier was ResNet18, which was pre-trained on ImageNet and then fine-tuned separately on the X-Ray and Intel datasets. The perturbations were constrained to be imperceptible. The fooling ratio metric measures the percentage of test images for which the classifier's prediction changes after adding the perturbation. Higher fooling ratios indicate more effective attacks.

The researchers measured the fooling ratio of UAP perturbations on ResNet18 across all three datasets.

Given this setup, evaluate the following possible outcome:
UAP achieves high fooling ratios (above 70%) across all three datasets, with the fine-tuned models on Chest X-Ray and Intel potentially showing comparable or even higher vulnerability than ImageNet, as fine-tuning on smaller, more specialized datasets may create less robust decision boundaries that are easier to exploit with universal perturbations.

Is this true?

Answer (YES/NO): NO